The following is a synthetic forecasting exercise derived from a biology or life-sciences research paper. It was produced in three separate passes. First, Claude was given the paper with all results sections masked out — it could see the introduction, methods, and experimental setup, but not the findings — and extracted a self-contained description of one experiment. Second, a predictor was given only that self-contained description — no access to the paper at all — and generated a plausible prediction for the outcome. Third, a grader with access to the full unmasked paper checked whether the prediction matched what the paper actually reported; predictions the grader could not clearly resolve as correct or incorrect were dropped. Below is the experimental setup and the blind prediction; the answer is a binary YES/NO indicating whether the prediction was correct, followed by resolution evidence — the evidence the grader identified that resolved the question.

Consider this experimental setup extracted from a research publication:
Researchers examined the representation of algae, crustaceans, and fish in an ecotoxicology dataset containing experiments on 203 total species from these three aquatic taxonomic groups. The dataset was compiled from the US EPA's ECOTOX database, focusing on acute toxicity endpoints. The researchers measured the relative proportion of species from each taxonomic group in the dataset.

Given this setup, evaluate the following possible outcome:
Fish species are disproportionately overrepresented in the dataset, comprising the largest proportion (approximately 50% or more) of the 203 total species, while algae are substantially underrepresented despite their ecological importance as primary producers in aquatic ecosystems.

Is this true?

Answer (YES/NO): YES